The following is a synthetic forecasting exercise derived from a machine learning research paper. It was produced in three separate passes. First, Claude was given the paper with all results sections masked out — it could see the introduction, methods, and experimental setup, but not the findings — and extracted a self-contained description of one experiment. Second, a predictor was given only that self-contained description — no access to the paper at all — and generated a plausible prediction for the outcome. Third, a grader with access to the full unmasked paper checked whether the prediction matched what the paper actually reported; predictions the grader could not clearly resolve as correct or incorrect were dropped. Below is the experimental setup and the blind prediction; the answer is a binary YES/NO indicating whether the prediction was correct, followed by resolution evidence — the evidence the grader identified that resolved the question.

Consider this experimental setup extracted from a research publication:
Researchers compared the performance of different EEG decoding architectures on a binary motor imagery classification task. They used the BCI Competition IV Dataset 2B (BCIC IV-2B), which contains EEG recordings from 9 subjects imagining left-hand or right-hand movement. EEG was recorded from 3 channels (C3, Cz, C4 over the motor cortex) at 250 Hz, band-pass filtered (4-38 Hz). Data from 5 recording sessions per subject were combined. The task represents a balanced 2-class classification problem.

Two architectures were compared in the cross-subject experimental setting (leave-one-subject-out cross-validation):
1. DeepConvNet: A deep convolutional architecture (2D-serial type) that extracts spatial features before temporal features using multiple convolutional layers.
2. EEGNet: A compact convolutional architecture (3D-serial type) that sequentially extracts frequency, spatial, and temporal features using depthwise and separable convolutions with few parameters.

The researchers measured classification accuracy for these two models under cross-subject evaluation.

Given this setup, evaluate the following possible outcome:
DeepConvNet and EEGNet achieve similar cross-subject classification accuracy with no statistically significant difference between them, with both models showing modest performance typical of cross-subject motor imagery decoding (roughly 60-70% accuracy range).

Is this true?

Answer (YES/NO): NO